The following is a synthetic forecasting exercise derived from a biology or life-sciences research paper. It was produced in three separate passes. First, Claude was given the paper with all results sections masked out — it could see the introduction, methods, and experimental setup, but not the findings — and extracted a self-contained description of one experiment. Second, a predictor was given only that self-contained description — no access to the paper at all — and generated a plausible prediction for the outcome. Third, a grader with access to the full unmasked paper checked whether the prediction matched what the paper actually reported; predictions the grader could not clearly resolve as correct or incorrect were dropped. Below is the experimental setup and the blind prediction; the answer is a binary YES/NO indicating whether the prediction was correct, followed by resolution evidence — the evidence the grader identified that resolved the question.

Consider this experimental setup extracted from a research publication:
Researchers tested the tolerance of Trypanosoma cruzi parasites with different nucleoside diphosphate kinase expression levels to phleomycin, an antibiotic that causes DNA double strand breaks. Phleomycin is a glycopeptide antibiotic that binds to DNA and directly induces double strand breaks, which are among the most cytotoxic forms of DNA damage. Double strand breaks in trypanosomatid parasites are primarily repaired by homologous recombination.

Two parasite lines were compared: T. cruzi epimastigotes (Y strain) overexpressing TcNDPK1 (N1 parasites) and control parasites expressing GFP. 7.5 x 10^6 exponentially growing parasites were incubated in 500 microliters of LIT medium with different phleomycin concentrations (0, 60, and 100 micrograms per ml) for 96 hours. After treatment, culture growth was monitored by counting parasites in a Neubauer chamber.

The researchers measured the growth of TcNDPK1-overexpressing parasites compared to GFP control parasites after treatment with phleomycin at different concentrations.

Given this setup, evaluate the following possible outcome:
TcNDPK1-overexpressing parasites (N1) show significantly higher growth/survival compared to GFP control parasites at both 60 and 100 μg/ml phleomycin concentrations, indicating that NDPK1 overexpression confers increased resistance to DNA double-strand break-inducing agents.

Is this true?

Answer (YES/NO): YES